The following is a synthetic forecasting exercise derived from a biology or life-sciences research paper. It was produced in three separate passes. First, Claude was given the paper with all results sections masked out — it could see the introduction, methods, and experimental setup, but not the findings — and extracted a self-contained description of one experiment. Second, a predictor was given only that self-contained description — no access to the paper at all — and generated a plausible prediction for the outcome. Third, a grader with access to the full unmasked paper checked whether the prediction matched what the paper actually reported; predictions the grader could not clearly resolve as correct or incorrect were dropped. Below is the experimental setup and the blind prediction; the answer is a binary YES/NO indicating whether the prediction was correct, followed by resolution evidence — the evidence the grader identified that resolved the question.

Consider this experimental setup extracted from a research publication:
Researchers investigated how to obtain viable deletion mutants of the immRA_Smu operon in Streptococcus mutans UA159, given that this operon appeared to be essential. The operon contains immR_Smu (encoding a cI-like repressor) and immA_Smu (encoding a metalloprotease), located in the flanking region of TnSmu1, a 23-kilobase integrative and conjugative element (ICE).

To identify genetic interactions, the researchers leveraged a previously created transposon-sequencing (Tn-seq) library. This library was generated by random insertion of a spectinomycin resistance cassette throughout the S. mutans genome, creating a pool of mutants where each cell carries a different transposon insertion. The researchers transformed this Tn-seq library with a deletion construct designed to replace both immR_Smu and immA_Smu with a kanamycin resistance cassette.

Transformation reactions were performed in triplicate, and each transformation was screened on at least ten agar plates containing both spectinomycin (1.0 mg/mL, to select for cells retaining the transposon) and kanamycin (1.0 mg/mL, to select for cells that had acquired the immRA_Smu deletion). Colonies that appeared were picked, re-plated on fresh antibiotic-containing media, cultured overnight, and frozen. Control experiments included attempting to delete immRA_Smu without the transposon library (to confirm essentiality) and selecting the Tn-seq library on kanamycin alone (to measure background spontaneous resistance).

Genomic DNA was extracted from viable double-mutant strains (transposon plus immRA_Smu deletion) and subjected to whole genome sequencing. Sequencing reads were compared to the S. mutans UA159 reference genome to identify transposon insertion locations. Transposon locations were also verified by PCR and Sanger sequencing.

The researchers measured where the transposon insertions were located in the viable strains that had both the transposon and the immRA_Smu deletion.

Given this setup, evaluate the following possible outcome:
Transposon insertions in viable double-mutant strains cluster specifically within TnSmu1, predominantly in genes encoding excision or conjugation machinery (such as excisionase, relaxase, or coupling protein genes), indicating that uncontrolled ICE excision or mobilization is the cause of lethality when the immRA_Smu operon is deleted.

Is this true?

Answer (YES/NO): NO